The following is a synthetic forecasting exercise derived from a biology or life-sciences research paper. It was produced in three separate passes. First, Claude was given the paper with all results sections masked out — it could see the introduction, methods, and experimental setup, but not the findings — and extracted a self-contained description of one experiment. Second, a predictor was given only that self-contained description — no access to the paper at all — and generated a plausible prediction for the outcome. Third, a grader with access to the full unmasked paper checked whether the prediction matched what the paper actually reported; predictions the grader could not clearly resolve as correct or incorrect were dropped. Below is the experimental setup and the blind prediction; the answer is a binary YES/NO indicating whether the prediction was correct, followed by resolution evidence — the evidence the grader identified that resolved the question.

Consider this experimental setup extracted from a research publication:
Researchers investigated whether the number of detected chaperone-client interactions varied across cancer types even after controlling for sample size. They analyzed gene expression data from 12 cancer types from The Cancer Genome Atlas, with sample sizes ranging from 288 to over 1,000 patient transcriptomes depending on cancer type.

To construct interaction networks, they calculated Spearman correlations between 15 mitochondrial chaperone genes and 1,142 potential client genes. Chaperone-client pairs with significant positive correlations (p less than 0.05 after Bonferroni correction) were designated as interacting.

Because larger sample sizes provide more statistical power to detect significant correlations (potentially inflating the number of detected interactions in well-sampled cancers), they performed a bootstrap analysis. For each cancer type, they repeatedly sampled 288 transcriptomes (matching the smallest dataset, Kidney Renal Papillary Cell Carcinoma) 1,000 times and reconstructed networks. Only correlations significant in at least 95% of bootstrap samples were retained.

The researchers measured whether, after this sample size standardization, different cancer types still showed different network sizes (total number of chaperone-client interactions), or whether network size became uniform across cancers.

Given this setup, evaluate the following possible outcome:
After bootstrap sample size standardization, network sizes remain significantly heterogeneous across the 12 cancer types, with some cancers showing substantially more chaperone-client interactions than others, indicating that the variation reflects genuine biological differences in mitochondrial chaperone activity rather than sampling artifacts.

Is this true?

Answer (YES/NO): YES